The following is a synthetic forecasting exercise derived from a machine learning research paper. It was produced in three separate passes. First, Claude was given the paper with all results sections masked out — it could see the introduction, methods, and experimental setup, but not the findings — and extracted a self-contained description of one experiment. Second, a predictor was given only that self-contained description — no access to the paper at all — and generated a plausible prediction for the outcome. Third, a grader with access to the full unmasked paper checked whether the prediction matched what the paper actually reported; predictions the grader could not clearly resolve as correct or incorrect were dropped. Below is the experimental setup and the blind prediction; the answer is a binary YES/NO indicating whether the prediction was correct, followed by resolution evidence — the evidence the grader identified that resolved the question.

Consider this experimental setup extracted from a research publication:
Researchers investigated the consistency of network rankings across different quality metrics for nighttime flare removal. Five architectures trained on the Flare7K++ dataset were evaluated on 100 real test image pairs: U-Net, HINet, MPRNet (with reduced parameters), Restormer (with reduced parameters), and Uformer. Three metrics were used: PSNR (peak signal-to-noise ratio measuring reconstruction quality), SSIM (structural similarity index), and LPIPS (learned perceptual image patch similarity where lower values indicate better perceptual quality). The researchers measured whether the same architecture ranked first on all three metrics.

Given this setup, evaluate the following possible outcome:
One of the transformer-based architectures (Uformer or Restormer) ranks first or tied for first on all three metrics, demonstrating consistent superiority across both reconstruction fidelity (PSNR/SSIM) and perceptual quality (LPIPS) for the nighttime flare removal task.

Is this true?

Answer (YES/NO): NO